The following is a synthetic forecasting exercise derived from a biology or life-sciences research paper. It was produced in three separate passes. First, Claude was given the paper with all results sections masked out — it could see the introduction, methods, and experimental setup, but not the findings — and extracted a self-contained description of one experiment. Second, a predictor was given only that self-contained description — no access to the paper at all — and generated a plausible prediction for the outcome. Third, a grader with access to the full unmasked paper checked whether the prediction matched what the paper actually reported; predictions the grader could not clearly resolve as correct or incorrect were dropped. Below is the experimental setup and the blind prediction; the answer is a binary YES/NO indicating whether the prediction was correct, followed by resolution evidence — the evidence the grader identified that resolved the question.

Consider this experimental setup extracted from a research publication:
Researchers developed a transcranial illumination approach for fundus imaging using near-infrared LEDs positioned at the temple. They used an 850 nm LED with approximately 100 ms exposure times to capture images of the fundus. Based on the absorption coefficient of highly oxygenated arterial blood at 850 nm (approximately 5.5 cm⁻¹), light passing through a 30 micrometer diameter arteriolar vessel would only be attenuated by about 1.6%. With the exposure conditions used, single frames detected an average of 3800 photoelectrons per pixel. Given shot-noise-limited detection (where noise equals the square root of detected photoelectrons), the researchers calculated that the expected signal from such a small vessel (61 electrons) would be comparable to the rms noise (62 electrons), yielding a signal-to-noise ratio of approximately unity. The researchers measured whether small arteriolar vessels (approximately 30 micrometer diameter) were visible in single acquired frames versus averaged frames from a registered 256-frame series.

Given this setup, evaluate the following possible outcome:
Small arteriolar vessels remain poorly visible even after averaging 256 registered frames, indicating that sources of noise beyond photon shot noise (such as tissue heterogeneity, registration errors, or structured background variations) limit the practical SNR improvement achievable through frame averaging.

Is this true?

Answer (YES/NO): NO